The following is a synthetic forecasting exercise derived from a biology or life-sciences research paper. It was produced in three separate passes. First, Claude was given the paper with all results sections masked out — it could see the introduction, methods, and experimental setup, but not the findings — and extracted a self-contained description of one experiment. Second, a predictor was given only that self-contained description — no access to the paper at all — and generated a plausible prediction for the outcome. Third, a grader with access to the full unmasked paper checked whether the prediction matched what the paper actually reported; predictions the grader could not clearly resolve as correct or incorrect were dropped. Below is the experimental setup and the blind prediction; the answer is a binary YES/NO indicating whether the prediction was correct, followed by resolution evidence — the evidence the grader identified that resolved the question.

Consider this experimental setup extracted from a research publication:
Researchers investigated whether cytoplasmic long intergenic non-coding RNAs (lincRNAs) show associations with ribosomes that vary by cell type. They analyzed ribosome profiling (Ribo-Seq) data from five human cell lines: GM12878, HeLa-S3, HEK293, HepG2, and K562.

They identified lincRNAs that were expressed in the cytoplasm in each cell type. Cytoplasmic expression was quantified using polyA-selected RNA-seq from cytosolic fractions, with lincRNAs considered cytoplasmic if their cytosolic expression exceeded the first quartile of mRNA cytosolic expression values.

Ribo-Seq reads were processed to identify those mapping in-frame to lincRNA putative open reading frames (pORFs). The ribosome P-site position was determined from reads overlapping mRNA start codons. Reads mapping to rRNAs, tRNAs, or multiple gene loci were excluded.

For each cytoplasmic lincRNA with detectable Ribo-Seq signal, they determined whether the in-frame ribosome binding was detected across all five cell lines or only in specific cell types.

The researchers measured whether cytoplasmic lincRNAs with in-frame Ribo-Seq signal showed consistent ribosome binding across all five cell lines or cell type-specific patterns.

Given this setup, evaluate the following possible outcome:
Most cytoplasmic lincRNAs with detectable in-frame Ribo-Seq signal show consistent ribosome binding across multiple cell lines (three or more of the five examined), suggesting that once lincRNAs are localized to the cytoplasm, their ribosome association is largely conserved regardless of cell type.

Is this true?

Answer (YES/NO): NO